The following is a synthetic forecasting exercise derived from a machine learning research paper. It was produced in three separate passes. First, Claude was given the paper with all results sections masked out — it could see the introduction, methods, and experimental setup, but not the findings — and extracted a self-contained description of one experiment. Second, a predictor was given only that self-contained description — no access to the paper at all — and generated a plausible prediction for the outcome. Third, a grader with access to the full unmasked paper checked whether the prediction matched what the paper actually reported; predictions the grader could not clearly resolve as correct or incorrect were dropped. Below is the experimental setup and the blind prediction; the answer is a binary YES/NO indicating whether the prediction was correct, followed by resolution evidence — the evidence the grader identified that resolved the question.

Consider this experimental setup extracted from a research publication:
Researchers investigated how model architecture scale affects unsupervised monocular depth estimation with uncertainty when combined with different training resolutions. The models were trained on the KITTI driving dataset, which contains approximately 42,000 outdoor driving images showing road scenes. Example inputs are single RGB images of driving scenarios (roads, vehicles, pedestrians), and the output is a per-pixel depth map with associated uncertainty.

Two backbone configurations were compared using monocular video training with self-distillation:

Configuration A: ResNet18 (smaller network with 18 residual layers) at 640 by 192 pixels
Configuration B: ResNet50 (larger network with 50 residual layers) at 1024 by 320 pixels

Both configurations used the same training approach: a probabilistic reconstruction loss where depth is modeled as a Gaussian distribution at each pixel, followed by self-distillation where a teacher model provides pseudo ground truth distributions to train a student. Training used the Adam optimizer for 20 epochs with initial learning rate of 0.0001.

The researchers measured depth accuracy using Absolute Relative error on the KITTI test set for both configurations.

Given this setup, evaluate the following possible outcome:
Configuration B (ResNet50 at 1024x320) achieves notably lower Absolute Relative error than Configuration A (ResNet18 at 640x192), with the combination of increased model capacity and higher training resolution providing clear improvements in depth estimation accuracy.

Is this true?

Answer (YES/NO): NO